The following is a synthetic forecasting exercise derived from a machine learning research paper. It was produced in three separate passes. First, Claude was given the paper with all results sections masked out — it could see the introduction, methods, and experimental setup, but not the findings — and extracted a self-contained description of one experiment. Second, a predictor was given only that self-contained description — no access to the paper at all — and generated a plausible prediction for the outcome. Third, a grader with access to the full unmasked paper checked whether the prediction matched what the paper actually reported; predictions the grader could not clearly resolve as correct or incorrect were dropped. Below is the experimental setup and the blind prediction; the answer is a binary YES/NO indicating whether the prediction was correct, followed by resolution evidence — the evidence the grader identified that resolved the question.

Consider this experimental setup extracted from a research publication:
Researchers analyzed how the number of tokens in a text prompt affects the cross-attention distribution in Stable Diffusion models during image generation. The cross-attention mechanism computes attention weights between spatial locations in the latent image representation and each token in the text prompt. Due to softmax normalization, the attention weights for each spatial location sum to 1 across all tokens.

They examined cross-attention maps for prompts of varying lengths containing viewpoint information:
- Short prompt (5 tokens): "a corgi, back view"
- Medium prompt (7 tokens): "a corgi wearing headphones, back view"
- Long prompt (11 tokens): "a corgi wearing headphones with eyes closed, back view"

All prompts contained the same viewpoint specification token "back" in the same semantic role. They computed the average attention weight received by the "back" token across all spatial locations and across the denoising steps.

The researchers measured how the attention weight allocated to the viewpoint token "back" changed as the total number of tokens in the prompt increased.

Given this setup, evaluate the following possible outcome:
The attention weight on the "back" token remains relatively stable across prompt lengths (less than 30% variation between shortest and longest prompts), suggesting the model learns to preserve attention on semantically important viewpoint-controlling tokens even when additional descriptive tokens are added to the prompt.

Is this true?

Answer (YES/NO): NO